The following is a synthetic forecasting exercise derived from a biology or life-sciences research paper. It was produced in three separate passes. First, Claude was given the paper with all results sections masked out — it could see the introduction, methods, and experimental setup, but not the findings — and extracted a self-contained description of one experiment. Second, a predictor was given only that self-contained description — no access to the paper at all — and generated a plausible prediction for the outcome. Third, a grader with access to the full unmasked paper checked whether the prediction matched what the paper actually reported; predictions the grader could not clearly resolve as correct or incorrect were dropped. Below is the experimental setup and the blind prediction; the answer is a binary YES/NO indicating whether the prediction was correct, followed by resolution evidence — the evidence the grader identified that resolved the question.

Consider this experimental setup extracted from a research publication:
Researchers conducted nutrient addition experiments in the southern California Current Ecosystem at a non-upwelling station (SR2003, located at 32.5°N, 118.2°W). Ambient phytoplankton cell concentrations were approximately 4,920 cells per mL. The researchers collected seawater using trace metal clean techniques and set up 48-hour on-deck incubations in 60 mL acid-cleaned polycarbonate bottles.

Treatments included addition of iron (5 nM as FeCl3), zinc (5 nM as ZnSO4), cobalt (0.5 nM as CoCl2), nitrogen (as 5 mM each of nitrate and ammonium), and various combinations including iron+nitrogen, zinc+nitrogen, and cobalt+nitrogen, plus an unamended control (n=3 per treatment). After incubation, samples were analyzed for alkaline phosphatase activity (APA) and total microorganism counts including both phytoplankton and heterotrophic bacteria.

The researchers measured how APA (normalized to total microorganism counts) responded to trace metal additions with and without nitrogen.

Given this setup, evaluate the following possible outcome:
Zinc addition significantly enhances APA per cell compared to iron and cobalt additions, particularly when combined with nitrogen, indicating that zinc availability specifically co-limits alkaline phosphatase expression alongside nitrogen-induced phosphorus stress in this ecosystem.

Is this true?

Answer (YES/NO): NO